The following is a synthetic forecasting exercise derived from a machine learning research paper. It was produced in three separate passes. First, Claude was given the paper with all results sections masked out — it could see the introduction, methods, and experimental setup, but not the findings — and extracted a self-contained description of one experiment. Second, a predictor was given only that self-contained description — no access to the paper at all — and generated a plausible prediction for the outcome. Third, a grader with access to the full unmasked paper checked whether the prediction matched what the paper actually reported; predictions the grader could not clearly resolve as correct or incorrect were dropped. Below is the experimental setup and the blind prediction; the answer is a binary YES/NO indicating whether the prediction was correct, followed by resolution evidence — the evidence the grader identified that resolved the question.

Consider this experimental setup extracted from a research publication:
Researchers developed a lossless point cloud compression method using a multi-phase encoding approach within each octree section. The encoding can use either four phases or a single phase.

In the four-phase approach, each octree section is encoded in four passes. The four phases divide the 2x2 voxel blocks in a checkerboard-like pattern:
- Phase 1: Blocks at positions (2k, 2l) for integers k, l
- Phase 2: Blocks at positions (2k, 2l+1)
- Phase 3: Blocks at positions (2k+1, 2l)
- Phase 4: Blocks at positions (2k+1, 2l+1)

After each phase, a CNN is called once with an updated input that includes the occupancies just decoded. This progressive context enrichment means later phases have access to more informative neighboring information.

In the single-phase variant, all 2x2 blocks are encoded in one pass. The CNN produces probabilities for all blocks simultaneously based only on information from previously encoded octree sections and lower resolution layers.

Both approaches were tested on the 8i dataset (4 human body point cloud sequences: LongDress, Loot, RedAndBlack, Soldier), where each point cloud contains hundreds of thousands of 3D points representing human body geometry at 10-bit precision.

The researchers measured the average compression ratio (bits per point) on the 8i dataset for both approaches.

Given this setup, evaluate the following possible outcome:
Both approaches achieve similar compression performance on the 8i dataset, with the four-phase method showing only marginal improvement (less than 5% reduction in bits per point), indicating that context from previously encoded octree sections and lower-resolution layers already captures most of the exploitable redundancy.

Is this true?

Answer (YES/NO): NO